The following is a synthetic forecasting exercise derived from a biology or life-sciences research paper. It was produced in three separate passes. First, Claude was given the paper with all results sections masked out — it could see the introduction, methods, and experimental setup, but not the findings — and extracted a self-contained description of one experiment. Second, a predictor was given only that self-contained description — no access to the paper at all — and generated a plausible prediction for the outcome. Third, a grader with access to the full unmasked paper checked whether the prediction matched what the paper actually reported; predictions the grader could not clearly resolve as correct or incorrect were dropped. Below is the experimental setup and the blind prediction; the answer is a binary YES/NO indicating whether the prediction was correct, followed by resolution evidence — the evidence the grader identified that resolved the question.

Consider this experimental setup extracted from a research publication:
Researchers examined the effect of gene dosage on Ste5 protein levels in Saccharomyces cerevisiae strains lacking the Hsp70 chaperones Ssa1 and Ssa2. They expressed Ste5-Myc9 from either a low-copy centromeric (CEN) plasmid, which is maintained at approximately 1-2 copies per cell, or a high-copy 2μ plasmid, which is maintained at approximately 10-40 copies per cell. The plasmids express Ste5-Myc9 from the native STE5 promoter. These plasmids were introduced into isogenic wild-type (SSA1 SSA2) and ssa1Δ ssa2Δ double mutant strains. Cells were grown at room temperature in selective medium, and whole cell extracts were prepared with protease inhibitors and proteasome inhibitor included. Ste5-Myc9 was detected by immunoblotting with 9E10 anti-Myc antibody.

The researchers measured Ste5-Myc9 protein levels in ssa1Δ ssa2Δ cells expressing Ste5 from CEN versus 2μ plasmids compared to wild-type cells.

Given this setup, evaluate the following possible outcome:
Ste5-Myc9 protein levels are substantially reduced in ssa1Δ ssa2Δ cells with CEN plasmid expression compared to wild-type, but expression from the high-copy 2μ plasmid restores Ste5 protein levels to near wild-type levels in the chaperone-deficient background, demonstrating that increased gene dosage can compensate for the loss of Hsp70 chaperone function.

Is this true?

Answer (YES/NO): NO